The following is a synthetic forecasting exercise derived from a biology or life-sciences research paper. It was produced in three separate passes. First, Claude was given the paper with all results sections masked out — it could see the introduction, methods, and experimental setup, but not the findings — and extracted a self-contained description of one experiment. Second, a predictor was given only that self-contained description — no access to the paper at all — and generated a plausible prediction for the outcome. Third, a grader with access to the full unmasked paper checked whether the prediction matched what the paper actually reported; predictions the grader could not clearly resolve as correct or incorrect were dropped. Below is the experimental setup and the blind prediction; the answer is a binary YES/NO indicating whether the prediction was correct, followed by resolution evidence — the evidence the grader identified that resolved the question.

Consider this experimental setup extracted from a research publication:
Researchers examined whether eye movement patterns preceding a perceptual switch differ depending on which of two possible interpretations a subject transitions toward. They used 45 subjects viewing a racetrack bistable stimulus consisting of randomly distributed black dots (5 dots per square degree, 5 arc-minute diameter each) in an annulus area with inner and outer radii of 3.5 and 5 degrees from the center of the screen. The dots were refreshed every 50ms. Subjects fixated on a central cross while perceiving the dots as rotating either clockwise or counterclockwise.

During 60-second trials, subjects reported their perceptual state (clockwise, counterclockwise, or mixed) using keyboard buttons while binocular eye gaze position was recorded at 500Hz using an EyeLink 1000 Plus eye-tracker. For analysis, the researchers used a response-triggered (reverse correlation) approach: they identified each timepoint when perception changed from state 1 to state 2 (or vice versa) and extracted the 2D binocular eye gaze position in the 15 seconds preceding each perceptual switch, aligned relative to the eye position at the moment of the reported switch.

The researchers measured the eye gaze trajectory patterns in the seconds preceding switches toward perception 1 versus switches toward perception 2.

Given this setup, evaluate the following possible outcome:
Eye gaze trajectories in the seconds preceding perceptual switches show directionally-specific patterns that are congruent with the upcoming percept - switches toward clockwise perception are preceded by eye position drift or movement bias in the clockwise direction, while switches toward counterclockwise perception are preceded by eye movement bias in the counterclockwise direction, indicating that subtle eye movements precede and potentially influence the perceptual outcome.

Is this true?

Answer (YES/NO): YES